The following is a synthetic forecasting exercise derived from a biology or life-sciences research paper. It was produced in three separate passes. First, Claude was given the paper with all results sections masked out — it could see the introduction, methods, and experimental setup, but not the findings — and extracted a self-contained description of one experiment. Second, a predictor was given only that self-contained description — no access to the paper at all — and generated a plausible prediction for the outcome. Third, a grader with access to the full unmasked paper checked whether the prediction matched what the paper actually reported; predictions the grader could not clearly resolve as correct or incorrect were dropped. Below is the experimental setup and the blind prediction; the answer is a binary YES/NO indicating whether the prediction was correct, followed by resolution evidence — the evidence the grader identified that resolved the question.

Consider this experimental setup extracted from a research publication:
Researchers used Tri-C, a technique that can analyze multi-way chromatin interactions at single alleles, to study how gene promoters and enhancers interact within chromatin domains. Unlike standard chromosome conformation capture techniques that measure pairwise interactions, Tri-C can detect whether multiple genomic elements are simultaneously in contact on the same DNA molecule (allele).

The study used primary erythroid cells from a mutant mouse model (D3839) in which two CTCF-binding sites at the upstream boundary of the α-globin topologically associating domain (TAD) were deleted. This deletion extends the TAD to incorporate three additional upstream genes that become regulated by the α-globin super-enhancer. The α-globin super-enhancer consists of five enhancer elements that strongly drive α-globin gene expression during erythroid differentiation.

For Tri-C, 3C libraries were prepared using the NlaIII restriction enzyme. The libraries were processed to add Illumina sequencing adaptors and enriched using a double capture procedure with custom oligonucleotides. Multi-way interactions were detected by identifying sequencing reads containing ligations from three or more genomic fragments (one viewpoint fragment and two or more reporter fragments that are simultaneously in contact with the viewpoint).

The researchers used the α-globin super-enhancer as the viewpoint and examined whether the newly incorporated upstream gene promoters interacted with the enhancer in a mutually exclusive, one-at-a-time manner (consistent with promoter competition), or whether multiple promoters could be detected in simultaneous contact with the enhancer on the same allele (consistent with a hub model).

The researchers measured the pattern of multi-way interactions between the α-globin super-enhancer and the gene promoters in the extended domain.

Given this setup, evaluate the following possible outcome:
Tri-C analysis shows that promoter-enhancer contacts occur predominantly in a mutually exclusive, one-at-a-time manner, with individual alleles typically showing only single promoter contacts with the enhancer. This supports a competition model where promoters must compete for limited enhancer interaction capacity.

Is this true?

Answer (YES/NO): NO